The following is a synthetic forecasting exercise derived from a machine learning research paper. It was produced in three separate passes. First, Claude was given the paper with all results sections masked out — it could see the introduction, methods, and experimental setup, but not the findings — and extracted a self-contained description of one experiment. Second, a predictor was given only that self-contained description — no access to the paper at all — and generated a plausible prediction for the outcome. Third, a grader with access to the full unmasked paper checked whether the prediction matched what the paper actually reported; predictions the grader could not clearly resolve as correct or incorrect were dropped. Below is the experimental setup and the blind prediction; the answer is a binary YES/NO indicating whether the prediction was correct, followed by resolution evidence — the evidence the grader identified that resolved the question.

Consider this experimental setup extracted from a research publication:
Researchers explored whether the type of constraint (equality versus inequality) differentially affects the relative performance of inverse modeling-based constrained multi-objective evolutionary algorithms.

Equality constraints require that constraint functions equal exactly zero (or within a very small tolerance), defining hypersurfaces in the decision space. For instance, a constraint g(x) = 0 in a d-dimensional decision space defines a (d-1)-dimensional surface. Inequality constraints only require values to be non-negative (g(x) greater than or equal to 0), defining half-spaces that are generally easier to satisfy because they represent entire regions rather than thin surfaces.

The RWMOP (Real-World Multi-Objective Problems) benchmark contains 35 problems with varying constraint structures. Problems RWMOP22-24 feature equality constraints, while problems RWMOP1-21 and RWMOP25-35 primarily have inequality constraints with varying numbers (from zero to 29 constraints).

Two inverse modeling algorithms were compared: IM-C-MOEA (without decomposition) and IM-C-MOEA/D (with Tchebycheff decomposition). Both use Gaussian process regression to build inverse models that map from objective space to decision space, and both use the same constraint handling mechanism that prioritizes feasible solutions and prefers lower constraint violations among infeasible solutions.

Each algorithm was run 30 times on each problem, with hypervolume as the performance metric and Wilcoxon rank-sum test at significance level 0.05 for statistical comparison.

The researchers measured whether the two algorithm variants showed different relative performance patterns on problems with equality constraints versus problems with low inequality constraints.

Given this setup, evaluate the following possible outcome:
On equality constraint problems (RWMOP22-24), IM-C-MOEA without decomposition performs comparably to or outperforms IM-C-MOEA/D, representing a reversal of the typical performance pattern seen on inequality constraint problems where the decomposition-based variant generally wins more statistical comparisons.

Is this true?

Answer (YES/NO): NO